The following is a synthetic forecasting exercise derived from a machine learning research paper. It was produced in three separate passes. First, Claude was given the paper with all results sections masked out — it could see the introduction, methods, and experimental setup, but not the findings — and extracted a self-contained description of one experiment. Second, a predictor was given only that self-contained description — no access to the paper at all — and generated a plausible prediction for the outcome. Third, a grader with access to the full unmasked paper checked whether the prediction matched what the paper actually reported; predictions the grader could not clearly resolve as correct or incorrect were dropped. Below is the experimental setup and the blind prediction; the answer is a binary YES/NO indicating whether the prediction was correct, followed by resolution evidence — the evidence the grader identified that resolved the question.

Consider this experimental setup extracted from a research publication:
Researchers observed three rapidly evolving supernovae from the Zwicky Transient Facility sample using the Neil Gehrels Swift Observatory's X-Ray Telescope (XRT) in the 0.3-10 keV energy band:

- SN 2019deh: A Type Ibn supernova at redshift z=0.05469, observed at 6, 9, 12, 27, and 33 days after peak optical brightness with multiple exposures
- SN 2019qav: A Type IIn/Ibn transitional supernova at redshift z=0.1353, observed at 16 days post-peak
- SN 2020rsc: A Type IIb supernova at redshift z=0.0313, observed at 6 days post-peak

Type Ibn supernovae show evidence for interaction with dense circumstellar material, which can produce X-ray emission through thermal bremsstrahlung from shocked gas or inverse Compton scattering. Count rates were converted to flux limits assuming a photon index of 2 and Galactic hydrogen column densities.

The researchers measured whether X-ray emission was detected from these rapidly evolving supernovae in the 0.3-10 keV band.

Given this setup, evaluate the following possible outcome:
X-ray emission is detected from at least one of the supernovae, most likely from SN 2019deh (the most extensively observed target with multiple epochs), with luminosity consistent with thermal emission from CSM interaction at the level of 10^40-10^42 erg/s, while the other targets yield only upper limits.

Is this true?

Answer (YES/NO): NO